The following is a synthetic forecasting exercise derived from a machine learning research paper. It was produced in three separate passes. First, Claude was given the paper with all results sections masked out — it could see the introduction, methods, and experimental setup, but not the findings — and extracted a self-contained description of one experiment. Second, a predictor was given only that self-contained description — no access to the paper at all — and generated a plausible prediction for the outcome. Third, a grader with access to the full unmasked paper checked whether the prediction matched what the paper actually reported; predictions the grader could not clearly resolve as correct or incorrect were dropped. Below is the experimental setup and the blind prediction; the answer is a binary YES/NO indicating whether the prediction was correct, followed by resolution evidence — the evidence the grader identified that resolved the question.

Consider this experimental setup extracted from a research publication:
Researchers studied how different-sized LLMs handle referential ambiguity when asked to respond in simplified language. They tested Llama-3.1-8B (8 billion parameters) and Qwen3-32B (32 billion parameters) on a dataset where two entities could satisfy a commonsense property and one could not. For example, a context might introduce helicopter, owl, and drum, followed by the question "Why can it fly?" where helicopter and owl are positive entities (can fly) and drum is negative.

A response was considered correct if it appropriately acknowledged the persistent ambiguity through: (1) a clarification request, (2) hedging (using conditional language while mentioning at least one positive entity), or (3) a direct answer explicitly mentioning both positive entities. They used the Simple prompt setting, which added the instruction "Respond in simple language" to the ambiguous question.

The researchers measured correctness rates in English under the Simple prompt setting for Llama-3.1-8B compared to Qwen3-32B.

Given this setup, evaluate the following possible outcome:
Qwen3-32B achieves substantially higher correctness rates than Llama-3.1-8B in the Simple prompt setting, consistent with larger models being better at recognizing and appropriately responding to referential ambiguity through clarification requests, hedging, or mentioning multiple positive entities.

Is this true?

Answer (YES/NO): YES